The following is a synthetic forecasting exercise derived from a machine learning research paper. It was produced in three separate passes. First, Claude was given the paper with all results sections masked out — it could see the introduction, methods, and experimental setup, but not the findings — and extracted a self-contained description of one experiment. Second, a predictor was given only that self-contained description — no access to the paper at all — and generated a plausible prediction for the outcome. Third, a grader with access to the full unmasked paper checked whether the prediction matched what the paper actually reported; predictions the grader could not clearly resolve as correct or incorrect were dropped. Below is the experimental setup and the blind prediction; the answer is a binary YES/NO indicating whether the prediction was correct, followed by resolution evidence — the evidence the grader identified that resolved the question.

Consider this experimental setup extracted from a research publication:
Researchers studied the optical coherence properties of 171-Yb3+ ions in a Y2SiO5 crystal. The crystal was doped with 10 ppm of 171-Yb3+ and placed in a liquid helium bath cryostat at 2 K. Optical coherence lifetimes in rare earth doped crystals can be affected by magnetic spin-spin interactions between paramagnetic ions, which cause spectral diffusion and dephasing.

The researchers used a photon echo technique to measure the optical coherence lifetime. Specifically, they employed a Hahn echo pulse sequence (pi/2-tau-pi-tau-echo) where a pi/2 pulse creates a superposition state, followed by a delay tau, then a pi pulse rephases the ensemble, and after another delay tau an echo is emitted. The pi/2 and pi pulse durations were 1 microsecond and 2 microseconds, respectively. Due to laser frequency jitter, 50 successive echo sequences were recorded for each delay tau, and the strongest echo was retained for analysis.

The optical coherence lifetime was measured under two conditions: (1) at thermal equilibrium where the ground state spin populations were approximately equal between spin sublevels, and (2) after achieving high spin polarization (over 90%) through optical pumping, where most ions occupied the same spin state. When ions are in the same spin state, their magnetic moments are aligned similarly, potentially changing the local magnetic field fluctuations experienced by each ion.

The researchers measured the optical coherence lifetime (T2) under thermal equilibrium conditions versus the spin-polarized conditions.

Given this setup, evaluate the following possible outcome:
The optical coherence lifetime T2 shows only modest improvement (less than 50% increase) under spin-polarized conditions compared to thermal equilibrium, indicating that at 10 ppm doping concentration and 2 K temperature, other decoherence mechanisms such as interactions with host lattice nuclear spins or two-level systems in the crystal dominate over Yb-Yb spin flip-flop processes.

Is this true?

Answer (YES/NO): NO